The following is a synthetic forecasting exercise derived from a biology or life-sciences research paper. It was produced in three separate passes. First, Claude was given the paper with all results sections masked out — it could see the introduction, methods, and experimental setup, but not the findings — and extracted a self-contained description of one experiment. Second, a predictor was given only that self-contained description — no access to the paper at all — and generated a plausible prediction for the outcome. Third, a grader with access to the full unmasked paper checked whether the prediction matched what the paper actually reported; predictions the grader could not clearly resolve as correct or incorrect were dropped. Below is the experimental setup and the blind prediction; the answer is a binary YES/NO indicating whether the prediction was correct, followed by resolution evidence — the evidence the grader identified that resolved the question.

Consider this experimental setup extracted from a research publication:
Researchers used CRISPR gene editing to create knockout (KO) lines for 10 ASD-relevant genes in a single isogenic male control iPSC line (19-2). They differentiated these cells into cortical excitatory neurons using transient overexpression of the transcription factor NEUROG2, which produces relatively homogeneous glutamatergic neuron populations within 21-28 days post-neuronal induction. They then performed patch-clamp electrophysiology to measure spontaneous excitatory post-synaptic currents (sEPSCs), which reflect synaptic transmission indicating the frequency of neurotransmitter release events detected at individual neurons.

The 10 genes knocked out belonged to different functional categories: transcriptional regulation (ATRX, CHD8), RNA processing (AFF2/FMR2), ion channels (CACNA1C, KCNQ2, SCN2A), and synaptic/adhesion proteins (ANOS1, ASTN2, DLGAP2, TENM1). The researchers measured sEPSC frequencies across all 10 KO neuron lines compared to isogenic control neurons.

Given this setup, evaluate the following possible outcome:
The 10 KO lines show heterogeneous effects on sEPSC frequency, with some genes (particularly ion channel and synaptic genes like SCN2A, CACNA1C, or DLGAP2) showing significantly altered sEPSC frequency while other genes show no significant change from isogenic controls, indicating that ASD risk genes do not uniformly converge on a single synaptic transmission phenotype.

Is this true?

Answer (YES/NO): NO